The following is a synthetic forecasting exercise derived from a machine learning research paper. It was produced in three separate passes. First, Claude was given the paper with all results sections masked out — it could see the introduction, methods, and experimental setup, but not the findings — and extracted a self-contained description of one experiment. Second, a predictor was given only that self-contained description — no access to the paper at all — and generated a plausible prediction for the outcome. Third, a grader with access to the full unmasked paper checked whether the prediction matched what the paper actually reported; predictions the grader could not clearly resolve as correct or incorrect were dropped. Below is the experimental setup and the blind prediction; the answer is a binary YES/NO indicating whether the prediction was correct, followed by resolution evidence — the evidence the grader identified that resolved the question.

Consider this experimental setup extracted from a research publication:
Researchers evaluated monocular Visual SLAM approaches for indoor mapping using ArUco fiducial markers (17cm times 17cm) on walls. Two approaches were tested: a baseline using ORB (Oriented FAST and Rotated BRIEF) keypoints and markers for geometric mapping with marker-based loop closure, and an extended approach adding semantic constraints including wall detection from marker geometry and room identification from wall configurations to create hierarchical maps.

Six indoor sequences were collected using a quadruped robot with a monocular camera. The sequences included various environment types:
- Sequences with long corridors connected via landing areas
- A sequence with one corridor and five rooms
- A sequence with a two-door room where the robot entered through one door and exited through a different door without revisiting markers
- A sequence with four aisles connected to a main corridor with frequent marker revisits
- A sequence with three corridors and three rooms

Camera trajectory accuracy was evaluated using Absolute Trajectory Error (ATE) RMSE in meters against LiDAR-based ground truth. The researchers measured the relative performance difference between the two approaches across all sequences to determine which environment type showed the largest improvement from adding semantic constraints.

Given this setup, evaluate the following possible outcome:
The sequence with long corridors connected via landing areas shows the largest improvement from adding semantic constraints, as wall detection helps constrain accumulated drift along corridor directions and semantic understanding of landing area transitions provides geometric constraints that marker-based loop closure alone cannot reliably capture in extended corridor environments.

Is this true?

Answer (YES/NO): NO